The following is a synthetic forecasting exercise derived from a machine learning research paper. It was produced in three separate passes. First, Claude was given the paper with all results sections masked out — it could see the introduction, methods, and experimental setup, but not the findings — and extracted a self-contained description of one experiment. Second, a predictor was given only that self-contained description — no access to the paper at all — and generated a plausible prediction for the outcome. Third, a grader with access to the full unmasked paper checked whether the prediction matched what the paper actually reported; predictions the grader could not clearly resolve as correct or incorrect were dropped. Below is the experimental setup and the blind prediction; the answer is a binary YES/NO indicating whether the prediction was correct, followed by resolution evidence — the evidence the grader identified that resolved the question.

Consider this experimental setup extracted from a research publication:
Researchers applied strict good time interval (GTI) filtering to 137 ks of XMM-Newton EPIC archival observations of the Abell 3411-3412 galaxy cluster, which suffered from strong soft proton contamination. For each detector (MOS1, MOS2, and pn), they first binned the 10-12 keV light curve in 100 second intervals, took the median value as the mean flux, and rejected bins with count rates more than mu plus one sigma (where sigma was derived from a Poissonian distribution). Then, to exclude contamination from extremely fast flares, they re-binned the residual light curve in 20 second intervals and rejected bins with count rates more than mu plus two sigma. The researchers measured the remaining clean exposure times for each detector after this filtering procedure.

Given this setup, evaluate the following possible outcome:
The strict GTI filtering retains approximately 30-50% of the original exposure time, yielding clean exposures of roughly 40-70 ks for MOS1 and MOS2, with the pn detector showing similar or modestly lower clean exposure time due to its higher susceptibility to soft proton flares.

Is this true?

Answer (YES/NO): NO